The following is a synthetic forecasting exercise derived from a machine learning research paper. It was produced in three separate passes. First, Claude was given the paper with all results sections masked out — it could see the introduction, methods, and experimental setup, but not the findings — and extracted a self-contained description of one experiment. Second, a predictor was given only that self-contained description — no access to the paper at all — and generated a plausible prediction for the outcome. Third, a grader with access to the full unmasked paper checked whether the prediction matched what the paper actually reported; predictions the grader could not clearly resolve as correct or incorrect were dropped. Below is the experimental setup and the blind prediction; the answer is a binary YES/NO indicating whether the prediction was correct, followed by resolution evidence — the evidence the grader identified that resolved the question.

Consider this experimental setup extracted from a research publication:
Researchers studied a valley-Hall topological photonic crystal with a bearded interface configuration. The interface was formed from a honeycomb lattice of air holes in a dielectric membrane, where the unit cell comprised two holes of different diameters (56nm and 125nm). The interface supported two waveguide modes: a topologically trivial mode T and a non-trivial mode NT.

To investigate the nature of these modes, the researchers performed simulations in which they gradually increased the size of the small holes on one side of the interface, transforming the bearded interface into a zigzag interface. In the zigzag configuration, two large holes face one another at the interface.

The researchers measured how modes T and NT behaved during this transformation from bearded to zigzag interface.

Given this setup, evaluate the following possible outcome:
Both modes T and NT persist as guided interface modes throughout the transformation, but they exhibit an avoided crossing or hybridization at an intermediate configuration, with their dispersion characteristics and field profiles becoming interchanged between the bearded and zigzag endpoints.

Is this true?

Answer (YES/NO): NO